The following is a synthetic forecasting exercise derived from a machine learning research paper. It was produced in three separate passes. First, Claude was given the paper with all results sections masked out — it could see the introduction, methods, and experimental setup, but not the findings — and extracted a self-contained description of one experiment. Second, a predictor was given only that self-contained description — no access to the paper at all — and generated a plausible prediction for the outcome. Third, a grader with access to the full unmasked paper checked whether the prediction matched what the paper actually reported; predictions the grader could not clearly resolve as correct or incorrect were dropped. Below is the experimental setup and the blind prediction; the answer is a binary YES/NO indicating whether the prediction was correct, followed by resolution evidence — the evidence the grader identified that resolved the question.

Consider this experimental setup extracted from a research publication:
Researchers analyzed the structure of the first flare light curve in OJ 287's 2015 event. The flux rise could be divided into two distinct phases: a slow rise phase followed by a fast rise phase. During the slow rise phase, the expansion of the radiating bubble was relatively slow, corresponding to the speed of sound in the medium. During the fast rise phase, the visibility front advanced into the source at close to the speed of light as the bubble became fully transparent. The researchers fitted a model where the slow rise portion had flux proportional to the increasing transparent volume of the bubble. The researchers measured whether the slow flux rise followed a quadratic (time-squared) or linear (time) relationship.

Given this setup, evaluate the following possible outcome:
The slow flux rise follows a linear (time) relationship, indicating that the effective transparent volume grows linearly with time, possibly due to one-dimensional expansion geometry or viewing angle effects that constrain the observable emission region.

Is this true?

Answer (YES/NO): NO